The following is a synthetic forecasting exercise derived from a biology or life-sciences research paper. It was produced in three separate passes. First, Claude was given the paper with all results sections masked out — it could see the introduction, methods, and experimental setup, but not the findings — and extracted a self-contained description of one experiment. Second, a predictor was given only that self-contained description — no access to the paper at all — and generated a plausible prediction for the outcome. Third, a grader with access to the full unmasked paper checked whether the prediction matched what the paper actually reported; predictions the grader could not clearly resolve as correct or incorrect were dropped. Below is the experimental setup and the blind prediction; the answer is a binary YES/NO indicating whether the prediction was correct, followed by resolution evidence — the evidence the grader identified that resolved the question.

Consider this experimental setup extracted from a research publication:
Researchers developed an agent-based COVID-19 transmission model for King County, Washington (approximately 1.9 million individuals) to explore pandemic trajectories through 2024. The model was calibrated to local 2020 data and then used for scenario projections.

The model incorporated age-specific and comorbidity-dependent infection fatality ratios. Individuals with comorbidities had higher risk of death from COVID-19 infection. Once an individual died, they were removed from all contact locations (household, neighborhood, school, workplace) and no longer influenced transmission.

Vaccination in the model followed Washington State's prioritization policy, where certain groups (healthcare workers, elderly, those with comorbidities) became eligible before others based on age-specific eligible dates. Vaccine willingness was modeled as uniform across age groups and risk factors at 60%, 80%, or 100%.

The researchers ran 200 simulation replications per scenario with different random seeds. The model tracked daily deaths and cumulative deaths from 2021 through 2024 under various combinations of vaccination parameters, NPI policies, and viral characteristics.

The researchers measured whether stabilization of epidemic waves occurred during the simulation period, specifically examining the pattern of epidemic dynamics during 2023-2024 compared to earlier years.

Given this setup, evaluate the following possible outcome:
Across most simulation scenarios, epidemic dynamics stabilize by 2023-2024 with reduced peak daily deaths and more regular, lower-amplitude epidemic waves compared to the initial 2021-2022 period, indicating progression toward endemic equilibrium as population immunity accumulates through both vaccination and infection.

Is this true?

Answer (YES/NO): YES